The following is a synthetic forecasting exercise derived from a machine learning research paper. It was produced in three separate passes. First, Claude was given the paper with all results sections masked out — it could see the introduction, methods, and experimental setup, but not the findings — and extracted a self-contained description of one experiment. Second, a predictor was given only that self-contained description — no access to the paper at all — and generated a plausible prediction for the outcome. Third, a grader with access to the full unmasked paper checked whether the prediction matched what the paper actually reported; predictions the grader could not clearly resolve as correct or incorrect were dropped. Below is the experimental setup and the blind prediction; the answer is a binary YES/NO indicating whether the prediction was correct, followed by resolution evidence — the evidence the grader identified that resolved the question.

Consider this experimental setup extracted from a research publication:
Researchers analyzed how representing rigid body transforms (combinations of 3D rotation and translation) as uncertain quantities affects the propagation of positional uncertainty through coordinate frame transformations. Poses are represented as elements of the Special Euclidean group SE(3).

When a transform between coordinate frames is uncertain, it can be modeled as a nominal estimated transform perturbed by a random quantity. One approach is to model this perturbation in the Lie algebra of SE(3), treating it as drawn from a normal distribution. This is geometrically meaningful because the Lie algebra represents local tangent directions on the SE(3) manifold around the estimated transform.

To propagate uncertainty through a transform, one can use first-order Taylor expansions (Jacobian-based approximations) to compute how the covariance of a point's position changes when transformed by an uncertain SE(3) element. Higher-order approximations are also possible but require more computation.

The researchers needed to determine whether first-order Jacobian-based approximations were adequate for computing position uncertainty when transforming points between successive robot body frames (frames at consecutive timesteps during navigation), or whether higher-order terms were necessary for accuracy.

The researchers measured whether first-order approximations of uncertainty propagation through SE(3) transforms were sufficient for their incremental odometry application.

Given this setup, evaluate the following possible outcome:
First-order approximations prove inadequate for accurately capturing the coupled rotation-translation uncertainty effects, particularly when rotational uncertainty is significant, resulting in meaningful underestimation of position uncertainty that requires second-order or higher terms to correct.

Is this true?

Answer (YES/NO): NO